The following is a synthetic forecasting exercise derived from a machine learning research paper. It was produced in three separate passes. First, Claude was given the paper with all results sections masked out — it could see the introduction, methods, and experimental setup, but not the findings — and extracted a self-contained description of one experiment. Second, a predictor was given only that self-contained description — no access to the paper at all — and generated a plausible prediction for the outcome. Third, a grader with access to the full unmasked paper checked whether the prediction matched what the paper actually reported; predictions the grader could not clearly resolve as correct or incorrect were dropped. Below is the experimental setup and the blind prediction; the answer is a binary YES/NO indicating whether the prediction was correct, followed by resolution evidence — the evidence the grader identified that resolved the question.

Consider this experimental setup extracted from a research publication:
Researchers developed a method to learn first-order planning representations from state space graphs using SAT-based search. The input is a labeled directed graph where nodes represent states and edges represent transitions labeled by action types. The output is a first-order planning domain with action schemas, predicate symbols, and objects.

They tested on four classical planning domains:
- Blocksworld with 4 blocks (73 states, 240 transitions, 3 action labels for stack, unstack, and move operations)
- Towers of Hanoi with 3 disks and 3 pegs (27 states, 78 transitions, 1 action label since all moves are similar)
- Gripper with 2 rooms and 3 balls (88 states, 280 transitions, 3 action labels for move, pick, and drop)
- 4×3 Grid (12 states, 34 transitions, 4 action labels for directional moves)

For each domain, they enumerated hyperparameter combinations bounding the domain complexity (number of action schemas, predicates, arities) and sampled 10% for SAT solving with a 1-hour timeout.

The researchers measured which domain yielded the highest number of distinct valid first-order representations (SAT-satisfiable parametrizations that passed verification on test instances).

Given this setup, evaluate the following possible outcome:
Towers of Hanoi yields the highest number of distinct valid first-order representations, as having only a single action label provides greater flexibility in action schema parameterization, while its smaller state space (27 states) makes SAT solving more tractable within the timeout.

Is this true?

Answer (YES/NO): NO